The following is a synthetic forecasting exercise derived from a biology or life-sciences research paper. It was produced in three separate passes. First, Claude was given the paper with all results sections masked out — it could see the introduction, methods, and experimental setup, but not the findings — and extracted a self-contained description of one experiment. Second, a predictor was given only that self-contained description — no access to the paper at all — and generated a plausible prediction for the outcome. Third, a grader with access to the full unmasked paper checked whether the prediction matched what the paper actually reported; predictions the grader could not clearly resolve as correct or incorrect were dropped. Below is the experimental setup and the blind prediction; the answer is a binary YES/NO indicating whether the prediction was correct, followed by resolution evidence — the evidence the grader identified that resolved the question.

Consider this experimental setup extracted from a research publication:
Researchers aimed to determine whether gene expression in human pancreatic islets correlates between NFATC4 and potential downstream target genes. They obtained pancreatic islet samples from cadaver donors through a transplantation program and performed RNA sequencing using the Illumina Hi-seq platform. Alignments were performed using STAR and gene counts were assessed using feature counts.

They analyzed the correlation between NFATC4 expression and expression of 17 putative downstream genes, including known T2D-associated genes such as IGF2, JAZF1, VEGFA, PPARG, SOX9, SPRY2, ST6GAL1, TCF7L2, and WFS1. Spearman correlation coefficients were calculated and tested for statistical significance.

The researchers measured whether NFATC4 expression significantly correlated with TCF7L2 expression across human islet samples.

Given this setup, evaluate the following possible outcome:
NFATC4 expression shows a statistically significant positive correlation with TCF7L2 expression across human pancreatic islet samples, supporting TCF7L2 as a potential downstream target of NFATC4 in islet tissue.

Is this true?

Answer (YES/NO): YES